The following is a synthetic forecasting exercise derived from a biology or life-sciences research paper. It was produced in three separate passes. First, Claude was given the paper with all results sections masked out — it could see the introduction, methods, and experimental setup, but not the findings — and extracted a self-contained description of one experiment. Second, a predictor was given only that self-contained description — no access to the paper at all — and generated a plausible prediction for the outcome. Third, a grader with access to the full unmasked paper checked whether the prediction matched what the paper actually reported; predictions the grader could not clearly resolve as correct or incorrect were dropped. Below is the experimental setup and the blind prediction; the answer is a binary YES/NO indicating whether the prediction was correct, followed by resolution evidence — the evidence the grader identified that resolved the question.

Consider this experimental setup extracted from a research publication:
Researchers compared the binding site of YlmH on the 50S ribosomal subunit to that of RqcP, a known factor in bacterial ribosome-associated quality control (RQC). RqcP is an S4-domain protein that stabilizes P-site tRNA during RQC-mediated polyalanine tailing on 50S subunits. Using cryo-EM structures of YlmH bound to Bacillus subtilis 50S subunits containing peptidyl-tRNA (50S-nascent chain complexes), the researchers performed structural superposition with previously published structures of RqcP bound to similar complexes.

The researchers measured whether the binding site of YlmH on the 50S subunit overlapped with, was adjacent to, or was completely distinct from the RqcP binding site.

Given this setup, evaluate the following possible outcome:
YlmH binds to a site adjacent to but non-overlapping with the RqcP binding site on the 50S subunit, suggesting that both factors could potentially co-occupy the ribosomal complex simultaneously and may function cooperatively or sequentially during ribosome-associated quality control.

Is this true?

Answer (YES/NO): NO